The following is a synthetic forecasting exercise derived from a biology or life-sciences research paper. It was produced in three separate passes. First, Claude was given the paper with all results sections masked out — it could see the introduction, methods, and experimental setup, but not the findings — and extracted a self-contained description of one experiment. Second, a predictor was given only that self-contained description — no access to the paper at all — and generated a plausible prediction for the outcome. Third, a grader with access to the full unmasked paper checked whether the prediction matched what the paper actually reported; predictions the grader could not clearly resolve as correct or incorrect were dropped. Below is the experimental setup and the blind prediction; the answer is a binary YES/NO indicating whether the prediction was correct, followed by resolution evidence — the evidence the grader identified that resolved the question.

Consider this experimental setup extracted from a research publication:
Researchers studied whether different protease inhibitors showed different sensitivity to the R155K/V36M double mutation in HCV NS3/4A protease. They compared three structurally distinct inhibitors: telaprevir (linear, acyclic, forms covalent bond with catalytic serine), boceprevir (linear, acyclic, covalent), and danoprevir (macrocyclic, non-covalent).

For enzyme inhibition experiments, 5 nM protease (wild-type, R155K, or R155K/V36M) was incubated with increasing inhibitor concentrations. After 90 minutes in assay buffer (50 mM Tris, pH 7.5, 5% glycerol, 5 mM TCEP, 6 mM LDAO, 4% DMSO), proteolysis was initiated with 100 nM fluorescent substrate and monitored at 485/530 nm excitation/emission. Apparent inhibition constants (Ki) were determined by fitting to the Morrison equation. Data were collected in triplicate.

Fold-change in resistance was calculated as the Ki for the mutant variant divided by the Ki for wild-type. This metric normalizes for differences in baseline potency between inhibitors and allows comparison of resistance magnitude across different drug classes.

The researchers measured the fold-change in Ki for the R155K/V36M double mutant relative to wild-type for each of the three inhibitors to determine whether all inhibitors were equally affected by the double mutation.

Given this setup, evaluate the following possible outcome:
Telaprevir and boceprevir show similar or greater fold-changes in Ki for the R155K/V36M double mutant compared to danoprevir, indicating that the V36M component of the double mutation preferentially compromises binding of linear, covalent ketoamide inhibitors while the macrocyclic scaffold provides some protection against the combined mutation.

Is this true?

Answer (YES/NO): NO